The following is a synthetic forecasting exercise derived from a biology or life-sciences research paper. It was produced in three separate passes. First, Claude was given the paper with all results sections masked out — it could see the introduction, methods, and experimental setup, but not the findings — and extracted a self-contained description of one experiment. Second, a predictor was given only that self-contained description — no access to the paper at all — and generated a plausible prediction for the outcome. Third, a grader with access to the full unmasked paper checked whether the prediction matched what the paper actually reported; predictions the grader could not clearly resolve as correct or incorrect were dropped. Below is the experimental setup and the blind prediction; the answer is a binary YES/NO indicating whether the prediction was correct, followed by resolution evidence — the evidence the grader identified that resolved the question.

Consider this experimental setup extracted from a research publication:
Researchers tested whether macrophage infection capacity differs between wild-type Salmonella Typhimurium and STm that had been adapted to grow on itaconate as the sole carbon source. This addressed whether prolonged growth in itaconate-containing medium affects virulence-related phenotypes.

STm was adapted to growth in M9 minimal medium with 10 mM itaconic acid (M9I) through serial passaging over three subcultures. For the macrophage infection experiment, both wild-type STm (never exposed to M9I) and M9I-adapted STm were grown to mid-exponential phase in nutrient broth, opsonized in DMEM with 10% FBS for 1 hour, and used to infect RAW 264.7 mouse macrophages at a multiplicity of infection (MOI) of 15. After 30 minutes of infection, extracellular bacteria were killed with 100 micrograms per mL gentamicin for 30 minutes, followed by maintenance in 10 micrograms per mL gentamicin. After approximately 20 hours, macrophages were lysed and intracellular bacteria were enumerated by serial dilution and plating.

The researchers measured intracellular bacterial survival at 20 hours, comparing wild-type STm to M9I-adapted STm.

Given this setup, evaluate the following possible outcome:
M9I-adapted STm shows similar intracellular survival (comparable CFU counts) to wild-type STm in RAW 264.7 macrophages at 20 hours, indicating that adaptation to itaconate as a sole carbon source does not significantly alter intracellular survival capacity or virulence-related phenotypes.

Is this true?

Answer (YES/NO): YES